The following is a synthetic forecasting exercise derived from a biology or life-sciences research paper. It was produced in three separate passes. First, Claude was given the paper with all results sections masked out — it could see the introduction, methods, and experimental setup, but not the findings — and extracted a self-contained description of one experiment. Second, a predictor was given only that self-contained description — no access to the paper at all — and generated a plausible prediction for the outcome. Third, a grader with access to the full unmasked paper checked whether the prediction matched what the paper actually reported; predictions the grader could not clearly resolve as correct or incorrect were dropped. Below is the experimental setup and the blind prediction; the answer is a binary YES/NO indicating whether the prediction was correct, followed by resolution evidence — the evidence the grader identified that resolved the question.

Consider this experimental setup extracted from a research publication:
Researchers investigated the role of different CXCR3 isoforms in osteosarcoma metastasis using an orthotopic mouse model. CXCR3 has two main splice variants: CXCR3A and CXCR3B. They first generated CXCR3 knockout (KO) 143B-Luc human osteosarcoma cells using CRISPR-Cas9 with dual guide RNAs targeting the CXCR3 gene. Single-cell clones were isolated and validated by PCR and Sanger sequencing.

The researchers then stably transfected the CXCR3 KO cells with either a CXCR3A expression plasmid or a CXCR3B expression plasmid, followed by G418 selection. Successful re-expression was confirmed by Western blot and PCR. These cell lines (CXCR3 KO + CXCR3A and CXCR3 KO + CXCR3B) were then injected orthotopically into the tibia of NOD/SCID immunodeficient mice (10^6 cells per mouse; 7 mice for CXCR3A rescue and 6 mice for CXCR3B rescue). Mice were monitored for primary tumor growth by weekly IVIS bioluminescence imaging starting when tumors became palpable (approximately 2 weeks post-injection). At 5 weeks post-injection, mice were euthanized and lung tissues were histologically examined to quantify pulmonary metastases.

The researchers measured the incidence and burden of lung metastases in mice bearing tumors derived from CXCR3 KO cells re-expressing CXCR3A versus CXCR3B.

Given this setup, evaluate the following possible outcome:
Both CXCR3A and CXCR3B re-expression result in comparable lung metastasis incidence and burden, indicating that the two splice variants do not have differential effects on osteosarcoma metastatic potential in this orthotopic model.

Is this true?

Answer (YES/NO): NO